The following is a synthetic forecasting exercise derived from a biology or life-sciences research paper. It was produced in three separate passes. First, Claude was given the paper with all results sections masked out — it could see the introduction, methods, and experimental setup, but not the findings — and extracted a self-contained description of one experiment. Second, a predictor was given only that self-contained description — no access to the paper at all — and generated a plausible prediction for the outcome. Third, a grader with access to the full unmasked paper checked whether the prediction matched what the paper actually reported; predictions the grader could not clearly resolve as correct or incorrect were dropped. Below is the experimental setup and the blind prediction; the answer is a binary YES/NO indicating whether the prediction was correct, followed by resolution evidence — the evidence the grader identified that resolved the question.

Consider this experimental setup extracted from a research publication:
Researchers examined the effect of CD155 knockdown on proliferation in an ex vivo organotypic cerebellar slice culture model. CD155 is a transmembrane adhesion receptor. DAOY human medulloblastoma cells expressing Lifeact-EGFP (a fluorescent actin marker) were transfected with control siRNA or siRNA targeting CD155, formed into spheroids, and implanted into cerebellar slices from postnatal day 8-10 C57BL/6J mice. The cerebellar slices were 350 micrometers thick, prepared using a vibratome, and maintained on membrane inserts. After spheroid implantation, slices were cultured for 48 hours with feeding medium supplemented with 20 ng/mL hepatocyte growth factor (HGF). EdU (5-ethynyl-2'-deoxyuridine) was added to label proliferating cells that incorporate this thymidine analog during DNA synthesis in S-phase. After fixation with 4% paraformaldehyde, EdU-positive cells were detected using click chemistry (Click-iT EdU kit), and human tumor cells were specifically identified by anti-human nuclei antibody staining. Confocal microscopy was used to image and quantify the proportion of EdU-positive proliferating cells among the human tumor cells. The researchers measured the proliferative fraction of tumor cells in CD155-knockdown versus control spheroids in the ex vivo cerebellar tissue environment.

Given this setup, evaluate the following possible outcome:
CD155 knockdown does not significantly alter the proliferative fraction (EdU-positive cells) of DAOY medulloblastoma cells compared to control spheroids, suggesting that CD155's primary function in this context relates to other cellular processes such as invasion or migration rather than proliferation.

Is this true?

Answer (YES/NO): NO